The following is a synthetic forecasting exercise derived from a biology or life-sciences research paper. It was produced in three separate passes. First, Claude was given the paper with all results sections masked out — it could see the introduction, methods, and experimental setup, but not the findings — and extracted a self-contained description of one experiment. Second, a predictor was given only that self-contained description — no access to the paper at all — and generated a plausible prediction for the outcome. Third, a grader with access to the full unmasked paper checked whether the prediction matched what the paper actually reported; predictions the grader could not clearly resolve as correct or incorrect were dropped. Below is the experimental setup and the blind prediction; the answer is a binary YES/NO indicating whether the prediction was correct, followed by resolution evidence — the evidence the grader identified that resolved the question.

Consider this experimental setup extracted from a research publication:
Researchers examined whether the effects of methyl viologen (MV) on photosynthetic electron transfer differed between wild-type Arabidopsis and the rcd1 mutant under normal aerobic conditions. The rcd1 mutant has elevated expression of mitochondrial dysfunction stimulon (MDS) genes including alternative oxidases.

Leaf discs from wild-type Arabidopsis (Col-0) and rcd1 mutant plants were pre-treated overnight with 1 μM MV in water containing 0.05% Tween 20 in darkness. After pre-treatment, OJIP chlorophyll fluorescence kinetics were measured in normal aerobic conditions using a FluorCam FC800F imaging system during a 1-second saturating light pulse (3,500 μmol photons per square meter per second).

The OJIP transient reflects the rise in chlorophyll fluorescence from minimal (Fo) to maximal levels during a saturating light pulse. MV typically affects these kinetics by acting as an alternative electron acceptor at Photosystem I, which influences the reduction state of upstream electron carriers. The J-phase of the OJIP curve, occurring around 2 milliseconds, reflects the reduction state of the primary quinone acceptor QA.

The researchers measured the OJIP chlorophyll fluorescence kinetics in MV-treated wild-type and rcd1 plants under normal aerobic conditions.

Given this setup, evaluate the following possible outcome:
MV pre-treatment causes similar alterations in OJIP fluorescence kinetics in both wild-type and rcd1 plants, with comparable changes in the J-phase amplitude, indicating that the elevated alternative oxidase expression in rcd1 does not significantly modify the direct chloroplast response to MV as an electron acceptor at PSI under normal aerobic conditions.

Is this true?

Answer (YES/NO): YES